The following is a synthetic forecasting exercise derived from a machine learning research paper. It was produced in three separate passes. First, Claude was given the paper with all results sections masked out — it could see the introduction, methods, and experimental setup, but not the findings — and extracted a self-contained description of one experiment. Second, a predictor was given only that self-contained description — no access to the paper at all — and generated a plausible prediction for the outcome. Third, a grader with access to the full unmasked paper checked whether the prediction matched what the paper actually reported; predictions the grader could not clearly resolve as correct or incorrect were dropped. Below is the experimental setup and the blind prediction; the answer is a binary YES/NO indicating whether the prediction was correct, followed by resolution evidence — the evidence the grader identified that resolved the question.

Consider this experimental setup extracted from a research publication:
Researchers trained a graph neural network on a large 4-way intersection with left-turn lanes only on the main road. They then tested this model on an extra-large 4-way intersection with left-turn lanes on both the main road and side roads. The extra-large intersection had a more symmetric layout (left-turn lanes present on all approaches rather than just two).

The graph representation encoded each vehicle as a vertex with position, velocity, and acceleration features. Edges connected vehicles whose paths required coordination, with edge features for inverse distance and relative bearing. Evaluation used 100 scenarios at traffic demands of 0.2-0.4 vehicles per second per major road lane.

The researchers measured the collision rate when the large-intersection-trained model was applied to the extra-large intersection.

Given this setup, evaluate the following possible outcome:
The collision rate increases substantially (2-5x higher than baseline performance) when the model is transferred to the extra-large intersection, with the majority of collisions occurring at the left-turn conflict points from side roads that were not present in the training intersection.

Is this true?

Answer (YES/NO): NO